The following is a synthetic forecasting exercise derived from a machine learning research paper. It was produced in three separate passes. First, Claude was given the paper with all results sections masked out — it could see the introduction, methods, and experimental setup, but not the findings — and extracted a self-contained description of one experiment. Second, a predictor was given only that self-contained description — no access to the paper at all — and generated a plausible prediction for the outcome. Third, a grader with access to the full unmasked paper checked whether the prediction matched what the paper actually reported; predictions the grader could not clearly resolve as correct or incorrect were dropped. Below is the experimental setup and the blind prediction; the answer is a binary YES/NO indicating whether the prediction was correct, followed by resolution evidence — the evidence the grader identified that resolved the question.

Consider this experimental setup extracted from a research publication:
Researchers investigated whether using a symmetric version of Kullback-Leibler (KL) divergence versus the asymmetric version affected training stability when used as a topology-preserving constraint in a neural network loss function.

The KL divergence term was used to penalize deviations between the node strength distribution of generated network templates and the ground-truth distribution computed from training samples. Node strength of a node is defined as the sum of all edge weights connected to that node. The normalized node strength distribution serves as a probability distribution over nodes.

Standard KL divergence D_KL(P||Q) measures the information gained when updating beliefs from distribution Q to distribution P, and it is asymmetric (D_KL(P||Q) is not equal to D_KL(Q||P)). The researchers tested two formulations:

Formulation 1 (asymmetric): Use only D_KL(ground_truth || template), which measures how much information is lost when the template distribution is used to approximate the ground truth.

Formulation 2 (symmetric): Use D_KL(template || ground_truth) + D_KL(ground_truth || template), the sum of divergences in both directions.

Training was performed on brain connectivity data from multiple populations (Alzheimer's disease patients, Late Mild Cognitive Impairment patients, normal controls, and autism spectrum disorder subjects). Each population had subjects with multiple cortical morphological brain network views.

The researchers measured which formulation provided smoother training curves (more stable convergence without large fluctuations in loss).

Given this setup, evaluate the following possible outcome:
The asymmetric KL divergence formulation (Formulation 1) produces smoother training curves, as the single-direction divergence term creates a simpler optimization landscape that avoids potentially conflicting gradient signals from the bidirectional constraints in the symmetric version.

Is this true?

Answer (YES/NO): NO